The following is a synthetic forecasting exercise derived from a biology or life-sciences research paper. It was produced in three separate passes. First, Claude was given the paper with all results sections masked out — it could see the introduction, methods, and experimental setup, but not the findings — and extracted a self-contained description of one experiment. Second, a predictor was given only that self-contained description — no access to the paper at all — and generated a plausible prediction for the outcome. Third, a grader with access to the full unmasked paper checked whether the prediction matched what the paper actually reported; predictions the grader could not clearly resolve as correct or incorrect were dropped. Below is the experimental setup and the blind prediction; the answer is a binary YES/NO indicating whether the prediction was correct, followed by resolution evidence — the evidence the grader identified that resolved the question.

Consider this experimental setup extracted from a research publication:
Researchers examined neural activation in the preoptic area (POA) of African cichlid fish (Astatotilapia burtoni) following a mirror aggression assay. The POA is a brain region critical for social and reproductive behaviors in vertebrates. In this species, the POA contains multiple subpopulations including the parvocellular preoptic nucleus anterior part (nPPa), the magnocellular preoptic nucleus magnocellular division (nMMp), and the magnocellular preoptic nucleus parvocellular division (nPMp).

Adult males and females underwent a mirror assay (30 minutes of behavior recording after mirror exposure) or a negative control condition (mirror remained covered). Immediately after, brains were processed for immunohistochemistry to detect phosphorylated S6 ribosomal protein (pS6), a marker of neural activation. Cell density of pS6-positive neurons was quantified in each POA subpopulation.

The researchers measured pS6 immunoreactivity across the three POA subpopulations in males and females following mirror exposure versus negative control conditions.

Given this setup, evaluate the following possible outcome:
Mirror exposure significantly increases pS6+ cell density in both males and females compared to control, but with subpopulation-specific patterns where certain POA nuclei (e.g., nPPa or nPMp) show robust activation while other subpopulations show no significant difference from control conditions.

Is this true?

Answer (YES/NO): NO